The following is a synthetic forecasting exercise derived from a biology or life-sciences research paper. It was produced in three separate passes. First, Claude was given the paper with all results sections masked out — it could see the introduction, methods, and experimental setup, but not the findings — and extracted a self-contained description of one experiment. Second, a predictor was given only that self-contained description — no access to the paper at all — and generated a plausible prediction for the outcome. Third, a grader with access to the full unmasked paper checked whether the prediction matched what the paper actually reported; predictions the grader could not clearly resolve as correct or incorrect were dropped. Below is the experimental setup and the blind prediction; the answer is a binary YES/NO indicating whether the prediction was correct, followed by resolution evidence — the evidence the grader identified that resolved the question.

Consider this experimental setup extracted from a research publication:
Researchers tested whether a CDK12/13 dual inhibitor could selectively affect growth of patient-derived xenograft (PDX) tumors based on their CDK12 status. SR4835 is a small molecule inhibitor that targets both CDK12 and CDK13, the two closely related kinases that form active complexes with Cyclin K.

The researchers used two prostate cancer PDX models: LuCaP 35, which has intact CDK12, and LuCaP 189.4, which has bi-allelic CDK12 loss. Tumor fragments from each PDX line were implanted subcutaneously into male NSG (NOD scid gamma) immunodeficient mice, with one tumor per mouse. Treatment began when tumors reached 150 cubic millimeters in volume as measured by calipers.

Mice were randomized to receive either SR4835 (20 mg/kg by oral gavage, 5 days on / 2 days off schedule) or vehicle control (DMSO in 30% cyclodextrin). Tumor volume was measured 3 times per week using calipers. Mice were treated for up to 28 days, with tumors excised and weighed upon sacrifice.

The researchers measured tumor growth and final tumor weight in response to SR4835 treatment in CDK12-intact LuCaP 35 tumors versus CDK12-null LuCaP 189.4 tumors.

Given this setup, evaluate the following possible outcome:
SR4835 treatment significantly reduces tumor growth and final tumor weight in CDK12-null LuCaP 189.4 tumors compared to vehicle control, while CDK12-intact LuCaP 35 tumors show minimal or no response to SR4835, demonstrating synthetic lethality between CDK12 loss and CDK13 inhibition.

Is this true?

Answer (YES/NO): YES